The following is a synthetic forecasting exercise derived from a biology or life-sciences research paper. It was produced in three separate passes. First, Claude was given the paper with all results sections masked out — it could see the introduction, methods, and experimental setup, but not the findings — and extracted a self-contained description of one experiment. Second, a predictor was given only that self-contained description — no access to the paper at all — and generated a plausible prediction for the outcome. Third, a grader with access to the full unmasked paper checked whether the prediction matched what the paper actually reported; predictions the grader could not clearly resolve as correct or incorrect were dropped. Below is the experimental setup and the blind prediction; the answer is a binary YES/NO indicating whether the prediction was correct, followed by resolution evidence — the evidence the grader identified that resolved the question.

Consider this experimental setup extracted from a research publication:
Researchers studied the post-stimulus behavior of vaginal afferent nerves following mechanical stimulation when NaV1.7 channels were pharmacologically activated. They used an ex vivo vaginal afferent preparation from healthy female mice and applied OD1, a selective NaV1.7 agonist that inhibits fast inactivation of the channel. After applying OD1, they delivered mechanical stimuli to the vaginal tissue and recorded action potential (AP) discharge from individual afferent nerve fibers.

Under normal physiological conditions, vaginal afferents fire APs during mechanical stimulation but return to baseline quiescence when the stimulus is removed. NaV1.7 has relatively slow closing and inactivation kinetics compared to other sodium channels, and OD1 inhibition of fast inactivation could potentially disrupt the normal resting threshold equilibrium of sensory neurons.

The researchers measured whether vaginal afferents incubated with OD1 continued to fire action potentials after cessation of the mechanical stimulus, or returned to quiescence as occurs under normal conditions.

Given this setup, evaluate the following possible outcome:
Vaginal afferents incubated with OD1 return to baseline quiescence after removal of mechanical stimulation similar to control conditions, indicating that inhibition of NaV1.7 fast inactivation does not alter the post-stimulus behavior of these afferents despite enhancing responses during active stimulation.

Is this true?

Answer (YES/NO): NO